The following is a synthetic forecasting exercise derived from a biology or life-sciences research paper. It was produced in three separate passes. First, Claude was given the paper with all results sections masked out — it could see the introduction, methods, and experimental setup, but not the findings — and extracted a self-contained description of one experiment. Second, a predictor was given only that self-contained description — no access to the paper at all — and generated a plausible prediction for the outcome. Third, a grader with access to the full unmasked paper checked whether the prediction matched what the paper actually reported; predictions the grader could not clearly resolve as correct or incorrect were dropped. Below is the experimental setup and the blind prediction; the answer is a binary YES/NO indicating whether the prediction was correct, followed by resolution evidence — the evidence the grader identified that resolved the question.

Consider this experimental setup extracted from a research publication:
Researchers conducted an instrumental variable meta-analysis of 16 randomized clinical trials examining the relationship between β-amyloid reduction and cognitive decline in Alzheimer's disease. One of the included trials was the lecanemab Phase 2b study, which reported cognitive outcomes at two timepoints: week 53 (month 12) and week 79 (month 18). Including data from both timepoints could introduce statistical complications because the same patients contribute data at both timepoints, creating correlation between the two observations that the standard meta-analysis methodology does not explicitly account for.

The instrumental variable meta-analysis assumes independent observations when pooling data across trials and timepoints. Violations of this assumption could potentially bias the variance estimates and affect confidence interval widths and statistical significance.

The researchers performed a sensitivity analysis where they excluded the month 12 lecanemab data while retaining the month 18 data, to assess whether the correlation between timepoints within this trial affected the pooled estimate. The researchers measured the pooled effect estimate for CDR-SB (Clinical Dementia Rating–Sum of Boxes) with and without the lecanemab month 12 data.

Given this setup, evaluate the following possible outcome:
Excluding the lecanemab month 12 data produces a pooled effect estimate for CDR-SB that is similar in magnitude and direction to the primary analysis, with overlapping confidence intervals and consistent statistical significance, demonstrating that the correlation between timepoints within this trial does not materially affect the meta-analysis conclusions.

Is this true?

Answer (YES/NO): YES